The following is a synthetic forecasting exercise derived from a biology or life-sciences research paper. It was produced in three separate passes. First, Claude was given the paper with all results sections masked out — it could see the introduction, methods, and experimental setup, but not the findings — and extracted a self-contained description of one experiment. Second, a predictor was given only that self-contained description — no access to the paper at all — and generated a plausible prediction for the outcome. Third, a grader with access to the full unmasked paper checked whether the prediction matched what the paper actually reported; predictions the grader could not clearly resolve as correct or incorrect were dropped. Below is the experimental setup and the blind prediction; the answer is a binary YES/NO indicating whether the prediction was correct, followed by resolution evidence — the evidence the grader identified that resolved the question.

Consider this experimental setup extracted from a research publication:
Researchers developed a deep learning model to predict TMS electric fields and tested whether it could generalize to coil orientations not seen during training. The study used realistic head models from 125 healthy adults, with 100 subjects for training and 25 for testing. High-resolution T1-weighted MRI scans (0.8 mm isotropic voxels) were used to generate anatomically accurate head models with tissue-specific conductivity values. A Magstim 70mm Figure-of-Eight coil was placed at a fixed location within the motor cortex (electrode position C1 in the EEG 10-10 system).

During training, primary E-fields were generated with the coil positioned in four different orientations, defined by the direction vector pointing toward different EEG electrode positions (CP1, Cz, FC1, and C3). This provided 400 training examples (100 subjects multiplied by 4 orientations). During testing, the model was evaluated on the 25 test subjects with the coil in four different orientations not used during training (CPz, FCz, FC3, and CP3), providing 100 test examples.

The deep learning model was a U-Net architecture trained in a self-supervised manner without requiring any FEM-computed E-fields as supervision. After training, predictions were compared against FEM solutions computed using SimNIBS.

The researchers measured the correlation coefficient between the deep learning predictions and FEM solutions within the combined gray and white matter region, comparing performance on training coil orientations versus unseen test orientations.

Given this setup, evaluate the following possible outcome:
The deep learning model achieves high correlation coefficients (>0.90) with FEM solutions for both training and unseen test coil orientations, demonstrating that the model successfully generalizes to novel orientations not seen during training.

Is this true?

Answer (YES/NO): YES